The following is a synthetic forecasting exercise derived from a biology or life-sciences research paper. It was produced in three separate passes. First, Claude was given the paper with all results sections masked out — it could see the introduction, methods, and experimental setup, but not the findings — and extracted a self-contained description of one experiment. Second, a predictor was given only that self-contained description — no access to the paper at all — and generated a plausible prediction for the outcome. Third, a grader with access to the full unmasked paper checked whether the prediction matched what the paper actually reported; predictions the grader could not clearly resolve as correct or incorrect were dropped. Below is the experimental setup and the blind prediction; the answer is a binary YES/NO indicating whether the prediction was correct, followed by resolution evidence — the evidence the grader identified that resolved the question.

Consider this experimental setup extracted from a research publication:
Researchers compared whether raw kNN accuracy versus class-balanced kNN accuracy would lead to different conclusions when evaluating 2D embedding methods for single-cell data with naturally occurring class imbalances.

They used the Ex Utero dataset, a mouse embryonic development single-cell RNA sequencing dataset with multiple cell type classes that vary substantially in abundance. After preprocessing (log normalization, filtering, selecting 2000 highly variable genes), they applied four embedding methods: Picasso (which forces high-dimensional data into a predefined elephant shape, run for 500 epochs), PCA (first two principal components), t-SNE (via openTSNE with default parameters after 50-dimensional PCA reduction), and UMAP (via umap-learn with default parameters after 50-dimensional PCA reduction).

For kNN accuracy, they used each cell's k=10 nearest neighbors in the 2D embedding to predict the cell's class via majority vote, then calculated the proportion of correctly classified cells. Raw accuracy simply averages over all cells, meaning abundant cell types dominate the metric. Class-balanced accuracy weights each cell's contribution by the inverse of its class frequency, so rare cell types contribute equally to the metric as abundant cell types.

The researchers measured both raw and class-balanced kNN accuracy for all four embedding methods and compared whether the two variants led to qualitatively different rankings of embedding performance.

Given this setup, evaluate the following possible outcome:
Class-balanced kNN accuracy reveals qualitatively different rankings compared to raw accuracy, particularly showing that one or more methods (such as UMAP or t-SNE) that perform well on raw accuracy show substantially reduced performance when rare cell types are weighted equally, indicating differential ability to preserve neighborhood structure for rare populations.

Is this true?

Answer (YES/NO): NO